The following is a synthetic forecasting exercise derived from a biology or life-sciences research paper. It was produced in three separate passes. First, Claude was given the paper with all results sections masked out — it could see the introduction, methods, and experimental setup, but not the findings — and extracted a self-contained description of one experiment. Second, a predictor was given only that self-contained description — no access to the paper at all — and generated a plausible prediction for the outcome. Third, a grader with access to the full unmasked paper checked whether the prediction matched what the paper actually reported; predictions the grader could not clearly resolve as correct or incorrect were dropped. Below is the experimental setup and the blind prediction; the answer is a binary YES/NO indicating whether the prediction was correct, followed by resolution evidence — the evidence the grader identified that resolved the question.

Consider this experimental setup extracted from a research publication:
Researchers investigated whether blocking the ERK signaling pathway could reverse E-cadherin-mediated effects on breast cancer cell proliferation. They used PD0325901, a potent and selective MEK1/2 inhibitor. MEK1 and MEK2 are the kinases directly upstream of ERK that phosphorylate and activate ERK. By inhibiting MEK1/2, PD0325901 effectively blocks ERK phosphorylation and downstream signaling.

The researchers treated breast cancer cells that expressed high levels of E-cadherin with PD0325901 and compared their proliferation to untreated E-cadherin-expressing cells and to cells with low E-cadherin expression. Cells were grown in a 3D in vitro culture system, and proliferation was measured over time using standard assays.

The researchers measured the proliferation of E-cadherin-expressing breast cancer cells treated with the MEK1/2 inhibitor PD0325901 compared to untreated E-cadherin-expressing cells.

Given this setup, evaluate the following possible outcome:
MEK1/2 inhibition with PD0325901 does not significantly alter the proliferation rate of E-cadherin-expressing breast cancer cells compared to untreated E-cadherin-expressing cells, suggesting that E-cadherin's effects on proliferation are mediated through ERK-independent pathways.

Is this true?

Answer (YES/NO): NO